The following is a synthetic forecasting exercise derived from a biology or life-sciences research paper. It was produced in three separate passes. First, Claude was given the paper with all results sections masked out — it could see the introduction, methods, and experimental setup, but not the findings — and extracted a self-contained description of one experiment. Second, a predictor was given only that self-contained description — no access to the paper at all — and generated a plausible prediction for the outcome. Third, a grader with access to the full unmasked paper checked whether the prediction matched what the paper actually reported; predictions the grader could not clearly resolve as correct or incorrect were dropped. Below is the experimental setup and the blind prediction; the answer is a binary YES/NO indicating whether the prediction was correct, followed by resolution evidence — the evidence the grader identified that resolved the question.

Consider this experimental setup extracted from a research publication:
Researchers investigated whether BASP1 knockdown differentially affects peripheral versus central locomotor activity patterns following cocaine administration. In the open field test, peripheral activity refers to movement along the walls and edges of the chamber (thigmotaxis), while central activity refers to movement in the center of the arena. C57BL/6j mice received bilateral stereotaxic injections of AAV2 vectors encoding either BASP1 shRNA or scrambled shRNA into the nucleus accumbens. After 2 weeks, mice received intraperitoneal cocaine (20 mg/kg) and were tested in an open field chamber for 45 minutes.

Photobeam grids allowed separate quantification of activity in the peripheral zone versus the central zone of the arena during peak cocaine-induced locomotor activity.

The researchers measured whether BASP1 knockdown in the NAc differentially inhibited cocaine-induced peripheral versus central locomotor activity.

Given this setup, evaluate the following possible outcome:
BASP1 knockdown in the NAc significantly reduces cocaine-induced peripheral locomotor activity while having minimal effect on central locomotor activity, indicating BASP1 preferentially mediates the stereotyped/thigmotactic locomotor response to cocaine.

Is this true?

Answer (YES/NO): YES